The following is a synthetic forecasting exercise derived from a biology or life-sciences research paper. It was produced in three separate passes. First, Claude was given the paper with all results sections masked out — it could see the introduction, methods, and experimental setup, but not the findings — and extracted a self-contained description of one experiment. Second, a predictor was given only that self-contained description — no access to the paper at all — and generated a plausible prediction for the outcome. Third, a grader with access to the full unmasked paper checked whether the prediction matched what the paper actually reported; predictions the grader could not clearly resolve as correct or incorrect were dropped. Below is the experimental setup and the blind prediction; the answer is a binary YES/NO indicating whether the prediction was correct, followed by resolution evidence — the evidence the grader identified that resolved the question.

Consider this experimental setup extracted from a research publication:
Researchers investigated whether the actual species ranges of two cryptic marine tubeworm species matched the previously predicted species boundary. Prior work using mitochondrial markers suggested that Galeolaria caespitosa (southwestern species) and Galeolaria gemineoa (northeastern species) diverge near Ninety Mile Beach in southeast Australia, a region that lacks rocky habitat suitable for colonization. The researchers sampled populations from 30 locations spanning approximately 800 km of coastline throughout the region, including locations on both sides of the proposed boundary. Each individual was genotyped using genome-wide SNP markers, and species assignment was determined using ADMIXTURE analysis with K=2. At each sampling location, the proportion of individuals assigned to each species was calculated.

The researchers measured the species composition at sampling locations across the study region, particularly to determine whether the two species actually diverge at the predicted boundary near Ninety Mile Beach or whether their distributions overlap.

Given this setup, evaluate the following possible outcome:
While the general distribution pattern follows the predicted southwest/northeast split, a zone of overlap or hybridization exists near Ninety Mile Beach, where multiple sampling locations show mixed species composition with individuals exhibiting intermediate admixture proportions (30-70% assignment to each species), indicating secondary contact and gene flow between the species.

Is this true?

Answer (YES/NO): NO